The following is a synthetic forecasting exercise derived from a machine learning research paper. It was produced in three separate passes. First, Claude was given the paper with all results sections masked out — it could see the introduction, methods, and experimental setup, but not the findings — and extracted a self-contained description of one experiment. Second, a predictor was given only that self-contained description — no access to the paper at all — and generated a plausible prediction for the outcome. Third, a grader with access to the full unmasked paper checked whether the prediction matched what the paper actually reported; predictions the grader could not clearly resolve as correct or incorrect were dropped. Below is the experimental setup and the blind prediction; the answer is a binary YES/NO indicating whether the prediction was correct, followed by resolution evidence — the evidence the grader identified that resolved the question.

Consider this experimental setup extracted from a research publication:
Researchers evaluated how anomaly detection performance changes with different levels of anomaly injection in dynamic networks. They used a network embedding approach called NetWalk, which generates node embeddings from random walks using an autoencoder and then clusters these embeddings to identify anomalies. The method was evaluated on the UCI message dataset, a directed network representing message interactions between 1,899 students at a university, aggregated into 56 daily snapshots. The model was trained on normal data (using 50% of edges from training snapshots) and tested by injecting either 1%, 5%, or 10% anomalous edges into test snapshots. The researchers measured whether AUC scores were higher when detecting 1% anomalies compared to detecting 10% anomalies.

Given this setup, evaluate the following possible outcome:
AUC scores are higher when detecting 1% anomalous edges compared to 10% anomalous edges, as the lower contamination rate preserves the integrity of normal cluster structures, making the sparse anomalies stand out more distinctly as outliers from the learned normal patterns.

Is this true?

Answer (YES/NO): YES